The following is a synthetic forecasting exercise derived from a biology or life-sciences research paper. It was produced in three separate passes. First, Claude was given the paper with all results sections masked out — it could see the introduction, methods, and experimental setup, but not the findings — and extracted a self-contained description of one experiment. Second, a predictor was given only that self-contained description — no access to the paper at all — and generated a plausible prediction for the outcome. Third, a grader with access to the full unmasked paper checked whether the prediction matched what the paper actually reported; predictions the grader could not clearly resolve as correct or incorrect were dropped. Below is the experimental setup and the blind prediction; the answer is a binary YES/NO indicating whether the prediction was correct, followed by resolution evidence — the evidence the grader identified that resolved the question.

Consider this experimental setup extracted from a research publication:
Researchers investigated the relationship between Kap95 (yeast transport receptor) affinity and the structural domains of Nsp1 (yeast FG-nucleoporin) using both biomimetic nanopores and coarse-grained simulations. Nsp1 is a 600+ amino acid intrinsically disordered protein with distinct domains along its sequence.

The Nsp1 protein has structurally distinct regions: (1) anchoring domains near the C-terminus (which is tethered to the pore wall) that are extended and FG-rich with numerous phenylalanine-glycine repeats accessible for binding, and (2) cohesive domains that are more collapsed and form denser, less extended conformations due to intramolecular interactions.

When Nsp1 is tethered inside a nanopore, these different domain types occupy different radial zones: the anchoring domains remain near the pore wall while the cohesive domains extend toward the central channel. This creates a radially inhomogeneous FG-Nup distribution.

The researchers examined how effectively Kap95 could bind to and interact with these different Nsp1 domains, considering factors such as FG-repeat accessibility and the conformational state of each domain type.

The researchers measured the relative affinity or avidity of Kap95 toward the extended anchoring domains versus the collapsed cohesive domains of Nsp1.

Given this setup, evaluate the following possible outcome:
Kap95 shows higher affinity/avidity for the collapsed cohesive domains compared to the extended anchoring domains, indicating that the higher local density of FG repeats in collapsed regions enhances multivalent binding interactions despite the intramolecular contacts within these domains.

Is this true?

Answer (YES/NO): NO